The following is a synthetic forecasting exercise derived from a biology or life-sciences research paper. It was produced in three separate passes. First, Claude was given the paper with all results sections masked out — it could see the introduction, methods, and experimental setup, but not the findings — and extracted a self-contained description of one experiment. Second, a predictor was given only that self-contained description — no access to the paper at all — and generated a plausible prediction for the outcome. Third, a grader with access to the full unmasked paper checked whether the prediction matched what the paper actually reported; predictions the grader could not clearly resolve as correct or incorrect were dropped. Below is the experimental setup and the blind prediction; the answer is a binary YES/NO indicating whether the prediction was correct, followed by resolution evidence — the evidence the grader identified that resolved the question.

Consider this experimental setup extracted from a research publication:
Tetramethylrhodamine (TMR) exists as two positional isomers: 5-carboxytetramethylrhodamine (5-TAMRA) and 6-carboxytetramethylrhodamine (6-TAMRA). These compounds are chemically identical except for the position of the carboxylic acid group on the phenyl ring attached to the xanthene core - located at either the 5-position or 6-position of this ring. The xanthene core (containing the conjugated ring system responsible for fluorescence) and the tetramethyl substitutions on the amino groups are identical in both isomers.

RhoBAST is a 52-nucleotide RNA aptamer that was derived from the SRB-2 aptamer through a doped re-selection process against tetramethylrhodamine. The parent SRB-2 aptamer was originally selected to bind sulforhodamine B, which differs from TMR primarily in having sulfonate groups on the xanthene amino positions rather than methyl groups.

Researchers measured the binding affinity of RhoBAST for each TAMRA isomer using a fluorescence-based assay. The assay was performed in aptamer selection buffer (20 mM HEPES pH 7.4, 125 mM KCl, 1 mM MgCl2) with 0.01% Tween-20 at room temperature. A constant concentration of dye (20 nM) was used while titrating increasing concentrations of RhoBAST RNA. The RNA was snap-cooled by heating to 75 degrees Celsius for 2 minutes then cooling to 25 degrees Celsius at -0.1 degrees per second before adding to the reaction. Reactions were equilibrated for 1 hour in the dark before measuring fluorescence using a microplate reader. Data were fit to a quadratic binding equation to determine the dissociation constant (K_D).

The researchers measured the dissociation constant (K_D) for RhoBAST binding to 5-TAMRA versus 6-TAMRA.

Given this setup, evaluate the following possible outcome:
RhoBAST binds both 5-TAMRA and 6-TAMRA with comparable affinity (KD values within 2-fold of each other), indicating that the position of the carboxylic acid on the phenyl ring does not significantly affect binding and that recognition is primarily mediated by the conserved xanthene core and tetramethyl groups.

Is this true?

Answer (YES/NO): YES